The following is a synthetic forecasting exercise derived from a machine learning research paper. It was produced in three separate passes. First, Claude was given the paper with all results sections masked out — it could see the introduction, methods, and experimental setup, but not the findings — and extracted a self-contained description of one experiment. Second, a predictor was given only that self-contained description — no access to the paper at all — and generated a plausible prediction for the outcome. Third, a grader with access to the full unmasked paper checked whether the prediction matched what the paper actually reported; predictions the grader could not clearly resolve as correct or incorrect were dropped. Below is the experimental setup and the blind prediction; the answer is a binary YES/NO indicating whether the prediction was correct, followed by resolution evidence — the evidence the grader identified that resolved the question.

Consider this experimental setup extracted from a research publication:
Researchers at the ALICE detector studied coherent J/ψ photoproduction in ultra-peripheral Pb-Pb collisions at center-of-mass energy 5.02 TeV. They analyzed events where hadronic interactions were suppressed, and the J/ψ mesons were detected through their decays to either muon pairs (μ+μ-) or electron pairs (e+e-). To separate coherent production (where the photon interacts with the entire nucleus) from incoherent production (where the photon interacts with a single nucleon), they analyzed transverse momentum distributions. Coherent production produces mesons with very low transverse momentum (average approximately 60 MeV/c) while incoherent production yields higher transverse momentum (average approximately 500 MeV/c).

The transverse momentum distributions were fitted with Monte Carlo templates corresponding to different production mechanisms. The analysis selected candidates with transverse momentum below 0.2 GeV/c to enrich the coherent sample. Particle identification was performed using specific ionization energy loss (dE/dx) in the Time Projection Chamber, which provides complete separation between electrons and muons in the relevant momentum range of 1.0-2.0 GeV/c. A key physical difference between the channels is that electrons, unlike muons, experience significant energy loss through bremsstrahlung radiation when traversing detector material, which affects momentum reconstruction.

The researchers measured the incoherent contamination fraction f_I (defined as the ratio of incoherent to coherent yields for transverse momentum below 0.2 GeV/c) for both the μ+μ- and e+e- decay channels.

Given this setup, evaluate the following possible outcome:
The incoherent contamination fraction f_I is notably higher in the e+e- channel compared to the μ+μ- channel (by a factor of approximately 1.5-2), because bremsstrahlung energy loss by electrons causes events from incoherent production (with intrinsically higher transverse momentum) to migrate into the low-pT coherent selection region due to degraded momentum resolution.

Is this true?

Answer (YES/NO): NO